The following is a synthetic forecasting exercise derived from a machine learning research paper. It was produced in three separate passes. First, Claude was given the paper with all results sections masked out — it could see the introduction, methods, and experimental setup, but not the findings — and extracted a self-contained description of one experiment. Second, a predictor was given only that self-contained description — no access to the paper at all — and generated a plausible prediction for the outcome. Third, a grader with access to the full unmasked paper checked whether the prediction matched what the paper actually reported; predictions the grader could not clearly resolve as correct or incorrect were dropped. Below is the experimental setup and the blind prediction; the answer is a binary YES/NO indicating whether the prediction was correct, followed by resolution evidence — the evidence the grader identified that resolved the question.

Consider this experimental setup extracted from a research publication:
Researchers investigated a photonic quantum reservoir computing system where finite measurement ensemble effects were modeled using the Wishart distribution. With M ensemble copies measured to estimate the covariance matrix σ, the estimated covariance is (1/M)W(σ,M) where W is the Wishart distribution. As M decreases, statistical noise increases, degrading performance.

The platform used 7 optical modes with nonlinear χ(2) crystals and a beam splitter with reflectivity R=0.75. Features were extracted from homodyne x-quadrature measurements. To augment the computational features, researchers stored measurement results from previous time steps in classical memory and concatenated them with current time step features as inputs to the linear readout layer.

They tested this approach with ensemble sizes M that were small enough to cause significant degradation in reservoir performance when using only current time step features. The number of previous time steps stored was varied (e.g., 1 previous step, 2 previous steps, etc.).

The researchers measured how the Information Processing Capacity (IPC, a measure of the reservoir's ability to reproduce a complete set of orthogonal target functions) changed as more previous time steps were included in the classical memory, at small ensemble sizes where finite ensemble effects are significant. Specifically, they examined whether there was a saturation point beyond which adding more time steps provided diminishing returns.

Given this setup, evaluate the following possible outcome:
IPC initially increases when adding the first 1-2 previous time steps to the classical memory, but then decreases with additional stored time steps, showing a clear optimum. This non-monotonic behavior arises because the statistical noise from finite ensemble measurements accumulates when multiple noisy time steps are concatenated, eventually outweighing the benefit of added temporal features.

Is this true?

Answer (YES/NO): NO